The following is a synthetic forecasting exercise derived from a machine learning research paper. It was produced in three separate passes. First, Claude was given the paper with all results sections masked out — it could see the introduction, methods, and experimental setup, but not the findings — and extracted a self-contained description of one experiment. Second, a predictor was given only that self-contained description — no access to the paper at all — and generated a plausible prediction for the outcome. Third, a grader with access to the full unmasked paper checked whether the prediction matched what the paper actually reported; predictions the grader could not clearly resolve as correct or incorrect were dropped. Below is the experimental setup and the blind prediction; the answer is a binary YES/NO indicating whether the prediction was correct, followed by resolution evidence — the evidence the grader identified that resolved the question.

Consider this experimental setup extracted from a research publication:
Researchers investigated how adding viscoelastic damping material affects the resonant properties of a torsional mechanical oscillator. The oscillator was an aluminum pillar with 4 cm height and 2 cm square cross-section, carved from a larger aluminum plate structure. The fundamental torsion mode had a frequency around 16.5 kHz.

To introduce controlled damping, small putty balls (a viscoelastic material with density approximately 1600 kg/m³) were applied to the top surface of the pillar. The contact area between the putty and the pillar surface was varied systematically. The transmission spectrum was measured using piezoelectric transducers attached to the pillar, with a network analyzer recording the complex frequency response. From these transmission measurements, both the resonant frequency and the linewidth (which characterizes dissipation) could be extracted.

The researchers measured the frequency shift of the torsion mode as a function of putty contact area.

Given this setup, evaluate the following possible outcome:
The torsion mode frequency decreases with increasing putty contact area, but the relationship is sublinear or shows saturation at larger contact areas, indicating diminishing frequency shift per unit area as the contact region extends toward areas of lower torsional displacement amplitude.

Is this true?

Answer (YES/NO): NO